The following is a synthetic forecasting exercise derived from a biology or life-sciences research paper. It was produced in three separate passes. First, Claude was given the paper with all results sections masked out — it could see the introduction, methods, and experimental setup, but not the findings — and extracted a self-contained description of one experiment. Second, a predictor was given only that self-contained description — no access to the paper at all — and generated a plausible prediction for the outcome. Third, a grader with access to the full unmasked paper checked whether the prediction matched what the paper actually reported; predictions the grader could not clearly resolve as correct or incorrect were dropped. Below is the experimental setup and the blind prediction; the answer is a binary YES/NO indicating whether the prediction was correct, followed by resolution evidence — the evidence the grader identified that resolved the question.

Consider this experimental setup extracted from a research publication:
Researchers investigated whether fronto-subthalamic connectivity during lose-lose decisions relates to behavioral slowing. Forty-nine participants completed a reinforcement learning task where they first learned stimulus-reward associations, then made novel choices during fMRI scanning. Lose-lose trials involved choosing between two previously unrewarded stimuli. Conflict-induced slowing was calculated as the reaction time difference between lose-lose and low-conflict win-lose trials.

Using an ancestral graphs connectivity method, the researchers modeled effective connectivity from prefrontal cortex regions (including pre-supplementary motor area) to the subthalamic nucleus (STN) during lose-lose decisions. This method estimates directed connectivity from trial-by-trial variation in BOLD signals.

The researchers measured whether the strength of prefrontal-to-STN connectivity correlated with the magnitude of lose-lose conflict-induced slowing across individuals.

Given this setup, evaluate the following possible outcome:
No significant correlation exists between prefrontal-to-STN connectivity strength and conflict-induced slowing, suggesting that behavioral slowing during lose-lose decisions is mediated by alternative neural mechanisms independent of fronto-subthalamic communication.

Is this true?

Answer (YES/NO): NO